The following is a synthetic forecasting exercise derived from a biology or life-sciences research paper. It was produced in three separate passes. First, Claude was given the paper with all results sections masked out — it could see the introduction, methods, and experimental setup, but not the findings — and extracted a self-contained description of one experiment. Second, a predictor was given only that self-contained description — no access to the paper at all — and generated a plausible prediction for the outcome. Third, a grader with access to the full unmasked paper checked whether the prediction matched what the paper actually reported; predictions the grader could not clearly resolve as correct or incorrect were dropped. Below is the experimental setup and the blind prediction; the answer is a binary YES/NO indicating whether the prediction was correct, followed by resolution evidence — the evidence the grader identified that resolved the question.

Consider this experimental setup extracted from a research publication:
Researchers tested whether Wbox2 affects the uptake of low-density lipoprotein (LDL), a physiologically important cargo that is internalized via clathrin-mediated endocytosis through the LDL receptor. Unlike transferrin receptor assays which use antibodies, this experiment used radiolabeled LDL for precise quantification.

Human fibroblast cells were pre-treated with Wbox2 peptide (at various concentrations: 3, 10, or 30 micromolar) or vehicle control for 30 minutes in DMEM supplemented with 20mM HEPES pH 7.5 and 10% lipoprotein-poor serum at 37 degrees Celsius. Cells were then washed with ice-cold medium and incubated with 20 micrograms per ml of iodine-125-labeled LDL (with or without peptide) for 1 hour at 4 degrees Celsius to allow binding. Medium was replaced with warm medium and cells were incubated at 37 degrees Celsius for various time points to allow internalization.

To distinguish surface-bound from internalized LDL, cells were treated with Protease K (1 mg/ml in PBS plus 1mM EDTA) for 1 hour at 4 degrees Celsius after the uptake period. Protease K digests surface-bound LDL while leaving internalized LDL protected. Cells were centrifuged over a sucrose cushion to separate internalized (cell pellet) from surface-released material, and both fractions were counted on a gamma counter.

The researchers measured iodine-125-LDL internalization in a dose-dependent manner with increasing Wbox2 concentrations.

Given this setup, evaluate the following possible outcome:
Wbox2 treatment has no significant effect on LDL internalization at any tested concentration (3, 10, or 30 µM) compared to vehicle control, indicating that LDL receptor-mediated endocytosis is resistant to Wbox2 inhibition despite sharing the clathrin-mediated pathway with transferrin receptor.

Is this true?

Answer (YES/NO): NO